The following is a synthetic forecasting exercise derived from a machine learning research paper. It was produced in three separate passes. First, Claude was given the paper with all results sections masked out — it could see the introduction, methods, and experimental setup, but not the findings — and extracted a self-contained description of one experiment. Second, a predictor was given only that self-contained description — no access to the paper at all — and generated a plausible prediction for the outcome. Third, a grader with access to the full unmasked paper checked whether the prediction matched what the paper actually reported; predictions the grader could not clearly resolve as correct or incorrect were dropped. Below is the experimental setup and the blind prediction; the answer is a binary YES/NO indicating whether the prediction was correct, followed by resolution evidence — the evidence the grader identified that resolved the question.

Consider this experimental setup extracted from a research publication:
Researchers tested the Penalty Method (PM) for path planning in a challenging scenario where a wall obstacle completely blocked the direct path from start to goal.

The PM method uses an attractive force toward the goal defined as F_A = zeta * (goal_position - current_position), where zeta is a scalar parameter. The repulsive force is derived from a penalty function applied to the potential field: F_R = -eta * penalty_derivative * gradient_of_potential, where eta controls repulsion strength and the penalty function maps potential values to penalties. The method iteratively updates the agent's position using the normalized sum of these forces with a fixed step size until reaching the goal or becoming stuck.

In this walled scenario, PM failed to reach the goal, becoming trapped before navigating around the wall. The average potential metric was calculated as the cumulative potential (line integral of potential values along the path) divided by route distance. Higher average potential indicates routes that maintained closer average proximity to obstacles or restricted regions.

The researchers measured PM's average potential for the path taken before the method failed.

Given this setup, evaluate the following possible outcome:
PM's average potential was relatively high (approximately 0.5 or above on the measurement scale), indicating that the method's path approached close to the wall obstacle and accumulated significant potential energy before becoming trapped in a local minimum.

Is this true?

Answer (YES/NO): YES